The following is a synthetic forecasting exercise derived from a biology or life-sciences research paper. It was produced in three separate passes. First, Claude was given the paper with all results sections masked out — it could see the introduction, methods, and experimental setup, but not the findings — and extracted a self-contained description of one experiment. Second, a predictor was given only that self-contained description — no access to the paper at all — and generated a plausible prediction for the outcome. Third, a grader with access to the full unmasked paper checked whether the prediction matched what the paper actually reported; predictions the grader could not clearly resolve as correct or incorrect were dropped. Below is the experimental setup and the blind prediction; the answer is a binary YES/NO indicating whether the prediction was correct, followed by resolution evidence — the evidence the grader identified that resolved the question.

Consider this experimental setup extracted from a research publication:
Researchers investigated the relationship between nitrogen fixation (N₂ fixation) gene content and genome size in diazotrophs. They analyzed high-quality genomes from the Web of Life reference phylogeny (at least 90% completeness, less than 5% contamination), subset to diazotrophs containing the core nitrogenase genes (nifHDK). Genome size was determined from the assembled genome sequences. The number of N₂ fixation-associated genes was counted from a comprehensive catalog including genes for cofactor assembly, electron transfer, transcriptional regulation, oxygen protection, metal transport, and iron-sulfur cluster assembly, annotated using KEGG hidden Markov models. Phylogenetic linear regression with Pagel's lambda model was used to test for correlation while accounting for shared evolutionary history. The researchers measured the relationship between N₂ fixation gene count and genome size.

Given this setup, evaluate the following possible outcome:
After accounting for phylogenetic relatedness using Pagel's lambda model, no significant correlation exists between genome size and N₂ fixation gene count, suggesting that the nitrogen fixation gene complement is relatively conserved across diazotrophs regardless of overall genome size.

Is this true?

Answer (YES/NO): NO